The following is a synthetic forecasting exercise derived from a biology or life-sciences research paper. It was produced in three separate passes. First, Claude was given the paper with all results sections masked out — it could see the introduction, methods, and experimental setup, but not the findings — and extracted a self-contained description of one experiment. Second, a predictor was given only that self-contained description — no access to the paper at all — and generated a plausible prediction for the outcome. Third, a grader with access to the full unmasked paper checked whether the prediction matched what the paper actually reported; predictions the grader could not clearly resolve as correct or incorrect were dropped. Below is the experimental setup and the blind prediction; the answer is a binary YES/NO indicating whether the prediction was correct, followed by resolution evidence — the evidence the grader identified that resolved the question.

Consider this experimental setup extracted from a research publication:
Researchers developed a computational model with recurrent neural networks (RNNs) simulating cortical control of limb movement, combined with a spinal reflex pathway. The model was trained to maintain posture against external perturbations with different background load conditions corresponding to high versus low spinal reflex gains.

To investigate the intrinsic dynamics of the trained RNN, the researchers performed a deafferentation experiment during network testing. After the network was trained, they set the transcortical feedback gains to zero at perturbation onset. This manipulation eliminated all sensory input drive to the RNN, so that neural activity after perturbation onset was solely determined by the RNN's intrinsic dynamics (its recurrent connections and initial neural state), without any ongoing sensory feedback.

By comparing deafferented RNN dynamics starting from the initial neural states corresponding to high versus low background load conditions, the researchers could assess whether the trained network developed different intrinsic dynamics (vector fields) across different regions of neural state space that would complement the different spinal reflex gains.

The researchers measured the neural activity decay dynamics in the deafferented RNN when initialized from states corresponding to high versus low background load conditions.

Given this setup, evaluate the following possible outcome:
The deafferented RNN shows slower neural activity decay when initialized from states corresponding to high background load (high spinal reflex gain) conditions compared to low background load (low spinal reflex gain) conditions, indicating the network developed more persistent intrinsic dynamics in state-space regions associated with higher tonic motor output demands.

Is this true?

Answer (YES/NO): NO